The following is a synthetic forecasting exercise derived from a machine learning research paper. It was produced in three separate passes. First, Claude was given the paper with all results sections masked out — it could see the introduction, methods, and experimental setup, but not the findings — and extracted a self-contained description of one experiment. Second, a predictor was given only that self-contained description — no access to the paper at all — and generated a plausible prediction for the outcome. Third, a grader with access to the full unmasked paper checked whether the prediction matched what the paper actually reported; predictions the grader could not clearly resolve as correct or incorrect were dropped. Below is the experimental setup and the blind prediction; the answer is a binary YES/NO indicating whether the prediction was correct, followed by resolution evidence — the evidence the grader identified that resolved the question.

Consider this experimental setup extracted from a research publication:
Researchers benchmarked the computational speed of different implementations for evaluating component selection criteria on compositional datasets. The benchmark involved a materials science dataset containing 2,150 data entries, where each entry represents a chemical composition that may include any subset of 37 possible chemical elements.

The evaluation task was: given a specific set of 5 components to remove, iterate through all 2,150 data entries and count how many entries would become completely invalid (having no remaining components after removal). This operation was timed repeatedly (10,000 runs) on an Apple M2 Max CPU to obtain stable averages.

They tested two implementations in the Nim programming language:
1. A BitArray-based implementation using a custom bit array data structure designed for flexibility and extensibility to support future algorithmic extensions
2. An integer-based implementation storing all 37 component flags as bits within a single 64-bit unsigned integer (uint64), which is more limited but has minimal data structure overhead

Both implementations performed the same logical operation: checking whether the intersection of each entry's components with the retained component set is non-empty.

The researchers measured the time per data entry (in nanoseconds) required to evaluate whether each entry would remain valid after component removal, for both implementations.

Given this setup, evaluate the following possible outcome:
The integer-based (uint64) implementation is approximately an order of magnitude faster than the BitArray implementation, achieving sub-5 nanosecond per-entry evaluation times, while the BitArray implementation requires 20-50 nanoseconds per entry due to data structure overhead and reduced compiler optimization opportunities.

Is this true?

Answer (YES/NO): NO